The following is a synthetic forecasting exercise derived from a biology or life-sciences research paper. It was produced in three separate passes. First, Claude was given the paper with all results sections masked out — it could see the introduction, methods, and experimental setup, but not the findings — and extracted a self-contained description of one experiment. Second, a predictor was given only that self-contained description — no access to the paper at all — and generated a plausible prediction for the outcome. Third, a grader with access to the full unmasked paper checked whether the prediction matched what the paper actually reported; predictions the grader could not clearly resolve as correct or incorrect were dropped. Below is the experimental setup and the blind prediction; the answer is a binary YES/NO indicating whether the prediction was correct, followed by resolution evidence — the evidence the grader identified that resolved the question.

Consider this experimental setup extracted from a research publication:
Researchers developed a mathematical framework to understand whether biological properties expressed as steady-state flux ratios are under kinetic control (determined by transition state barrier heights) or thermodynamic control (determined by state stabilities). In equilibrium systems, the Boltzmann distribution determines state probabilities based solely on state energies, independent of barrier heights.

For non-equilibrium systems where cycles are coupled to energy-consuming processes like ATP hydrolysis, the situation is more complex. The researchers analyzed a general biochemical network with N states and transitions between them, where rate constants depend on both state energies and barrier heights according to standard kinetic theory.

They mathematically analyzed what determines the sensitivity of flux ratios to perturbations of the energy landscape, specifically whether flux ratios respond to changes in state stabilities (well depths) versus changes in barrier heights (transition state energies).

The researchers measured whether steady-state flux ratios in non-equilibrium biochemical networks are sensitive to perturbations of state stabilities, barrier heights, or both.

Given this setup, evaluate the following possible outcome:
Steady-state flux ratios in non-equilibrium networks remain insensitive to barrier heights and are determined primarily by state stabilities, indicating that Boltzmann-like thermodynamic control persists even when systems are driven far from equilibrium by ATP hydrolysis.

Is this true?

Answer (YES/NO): NO